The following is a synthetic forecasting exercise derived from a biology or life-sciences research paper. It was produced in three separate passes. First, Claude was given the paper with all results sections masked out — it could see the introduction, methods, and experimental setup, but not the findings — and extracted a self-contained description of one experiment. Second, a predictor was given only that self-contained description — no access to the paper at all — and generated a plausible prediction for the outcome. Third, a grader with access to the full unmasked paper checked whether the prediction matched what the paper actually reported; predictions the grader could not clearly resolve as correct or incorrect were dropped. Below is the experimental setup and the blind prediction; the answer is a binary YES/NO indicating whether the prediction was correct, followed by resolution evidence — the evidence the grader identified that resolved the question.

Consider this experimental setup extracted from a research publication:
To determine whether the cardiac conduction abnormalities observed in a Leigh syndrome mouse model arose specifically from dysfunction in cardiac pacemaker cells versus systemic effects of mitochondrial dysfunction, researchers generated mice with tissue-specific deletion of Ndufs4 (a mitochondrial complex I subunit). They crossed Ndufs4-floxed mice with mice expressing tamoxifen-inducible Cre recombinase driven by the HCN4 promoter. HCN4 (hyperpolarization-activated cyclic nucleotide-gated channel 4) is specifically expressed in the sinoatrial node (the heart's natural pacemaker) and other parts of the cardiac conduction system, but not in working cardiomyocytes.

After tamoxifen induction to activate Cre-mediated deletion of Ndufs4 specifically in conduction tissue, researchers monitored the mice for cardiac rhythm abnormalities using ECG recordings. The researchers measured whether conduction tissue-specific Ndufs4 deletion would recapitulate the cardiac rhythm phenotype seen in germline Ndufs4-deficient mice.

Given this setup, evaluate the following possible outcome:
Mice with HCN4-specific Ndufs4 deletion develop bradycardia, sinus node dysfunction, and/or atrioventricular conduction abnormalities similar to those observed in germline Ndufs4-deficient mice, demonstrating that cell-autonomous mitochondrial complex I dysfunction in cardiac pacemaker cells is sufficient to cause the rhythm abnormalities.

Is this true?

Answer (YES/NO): YES